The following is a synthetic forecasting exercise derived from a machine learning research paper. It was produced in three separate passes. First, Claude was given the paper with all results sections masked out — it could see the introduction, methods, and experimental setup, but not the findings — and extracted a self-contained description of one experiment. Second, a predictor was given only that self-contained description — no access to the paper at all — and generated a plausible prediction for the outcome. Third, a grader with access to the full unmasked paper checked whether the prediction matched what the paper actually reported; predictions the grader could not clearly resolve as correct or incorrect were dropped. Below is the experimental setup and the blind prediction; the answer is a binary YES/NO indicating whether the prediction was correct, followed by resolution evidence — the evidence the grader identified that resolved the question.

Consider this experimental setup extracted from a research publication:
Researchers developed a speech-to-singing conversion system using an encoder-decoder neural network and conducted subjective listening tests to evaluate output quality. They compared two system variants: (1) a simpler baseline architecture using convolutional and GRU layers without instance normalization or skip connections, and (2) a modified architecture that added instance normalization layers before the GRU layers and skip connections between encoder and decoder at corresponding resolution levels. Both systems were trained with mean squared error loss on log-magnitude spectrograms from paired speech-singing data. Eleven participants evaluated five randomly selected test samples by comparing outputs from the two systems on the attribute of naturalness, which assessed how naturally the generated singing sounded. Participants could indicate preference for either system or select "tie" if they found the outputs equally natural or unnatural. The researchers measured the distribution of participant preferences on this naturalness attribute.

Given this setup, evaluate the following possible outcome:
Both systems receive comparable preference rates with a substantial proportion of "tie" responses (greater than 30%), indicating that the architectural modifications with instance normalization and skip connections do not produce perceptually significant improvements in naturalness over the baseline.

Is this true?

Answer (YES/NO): NO